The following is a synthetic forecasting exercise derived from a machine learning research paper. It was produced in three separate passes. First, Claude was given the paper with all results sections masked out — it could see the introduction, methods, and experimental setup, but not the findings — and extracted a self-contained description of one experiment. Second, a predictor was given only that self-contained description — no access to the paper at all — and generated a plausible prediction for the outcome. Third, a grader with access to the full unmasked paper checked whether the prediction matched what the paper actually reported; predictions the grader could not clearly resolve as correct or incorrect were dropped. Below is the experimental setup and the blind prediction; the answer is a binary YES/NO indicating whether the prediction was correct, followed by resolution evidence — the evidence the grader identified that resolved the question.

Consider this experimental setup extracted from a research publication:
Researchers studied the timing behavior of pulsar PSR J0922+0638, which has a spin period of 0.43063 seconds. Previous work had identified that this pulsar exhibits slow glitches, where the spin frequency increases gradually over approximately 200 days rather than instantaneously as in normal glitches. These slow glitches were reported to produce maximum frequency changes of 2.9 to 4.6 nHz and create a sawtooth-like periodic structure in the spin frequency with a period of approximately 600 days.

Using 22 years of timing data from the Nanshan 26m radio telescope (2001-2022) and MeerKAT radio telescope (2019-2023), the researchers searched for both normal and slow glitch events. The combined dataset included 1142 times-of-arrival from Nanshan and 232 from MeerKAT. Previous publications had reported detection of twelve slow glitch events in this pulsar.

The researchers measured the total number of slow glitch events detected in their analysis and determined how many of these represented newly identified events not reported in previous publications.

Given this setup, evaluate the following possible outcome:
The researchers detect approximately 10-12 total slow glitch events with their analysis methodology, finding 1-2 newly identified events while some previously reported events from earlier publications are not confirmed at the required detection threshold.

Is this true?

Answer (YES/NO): NO